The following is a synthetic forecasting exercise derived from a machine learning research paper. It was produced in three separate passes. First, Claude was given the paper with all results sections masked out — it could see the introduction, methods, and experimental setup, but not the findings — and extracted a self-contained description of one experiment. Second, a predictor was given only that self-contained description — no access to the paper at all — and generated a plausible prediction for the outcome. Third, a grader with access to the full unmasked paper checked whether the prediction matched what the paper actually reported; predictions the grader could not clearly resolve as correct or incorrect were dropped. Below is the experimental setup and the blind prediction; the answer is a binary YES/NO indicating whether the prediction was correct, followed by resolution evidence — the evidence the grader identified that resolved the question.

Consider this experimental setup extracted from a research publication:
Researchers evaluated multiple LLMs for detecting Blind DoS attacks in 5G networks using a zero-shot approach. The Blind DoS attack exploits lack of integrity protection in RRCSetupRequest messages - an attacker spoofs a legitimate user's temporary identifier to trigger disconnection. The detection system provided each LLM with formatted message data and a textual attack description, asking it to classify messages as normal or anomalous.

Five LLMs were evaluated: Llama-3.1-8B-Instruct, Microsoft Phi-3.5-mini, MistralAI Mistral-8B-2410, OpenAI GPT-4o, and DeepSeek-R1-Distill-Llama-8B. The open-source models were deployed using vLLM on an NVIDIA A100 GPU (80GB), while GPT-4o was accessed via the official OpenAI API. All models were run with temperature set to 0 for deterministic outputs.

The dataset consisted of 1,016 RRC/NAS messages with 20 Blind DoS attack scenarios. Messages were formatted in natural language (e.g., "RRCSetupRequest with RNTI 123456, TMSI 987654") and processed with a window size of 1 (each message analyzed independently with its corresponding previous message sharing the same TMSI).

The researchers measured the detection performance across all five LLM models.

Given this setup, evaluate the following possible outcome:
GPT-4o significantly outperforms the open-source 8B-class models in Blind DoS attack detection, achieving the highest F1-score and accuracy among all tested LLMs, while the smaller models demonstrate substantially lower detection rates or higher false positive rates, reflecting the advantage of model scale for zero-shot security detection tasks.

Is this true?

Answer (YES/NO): NO